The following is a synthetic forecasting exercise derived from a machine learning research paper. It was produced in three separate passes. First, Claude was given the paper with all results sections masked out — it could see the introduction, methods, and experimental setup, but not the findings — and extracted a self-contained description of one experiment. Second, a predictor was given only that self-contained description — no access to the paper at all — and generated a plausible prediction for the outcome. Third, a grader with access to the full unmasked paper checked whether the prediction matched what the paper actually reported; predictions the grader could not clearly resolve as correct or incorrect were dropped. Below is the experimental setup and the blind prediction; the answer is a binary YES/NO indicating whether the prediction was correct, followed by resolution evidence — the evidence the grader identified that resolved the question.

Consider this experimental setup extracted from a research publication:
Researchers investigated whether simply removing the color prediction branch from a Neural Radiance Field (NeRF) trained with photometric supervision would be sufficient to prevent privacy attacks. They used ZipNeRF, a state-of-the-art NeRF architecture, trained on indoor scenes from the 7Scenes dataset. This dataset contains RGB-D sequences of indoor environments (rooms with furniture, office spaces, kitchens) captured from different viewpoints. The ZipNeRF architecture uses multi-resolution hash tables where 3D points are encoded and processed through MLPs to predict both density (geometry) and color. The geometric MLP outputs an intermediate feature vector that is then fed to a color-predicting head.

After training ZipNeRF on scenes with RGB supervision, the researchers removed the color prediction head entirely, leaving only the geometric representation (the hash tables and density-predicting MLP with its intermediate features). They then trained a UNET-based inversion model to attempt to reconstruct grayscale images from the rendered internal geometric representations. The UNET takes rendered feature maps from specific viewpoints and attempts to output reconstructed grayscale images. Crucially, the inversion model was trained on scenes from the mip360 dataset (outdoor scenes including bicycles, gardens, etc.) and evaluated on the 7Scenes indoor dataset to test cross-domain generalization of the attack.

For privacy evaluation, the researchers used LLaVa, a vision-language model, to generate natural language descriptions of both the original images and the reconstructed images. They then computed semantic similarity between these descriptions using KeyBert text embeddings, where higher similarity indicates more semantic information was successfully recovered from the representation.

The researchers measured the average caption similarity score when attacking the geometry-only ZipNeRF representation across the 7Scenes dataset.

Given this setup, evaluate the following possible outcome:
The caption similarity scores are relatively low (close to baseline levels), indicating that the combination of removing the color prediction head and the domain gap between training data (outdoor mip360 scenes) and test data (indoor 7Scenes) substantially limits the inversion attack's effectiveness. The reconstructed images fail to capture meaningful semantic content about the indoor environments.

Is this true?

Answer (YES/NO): NO